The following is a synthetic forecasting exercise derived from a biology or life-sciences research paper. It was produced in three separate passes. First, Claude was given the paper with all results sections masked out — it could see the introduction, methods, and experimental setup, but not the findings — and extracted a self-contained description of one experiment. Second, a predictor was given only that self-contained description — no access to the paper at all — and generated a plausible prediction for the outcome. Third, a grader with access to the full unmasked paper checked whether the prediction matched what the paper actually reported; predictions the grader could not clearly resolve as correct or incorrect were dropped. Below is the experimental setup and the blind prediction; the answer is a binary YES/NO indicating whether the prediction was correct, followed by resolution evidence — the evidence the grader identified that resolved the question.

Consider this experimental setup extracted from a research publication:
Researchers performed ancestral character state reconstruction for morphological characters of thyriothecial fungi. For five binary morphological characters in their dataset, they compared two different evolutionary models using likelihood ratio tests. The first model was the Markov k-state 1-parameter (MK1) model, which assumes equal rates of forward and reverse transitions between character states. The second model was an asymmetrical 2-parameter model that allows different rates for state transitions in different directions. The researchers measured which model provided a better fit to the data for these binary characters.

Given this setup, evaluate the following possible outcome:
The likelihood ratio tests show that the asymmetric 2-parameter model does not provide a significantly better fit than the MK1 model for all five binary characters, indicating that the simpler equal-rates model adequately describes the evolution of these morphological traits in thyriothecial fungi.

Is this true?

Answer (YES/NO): YES